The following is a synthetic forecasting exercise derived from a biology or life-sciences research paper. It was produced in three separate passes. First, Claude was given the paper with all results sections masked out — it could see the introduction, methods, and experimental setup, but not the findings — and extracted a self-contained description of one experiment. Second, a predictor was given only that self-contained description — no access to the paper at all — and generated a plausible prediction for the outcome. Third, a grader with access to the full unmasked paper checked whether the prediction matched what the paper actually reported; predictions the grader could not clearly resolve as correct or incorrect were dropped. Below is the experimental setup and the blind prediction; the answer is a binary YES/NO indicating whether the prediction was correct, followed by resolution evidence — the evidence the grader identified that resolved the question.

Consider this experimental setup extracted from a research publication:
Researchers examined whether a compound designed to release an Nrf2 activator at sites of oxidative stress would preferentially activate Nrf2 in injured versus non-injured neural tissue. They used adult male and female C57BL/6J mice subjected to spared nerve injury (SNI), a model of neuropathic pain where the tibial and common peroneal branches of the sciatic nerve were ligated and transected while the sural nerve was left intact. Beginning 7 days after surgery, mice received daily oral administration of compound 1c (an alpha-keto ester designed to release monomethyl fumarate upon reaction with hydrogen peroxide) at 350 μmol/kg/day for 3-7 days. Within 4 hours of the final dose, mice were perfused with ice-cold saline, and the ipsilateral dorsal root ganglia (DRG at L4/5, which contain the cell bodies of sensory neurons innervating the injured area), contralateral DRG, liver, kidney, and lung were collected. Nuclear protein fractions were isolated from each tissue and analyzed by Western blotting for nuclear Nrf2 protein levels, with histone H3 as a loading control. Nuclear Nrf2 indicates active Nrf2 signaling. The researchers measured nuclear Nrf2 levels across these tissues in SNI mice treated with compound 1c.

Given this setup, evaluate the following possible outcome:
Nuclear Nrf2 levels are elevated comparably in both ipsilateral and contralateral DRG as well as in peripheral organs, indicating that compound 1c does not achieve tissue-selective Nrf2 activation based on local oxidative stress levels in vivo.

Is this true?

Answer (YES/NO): NO